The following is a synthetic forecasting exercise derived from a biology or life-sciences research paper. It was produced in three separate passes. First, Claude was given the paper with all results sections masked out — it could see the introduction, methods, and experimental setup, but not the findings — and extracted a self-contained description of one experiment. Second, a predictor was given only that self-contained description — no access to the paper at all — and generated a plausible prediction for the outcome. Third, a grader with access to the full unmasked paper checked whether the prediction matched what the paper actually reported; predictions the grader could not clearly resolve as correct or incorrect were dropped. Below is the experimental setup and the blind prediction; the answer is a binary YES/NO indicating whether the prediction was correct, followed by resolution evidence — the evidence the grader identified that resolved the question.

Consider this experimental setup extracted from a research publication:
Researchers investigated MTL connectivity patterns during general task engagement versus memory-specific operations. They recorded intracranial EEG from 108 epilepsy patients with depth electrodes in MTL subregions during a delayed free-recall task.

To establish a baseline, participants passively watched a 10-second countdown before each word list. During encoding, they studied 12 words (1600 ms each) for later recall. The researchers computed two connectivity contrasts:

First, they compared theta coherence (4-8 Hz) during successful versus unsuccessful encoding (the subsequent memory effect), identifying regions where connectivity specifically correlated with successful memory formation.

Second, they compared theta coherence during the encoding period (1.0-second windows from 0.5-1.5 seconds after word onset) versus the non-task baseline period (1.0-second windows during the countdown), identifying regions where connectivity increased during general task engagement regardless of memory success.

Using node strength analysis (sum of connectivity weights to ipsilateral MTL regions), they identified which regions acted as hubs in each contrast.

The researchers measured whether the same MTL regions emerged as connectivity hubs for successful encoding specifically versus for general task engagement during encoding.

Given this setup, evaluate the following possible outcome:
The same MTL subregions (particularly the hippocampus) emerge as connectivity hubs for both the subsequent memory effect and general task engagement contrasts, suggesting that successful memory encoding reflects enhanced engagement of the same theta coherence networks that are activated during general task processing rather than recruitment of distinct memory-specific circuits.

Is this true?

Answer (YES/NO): NO